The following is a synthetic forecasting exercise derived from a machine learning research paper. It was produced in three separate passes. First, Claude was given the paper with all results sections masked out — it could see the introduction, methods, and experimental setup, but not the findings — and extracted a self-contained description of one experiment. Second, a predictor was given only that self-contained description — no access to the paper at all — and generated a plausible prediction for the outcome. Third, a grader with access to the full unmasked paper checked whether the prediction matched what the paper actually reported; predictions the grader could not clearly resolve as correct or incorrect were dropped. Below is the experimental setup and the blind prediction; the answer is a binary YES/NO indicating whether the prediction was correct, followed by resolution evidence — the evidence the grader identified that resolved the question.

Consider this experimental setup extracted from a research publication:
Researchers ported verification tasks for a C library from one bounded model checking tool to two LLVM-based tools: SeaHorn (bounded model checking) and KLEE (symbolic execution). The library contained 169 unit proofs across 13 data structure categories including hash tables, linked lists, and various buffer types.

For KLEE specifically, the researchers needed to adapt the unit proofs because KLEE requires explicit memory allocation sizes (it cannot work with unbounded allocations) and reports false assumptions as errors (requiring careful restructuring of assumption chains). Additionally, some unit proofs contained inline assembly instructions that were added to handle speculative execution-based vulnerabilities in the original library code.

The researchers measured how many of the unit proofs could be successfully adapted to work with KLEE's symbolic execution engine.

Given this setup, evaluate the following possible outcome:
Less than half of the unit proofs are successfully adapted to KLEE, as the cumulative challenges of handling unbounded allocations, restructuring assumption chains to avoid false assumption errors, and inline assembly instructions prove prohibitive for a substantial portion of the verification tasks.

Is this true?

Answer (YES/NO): NO